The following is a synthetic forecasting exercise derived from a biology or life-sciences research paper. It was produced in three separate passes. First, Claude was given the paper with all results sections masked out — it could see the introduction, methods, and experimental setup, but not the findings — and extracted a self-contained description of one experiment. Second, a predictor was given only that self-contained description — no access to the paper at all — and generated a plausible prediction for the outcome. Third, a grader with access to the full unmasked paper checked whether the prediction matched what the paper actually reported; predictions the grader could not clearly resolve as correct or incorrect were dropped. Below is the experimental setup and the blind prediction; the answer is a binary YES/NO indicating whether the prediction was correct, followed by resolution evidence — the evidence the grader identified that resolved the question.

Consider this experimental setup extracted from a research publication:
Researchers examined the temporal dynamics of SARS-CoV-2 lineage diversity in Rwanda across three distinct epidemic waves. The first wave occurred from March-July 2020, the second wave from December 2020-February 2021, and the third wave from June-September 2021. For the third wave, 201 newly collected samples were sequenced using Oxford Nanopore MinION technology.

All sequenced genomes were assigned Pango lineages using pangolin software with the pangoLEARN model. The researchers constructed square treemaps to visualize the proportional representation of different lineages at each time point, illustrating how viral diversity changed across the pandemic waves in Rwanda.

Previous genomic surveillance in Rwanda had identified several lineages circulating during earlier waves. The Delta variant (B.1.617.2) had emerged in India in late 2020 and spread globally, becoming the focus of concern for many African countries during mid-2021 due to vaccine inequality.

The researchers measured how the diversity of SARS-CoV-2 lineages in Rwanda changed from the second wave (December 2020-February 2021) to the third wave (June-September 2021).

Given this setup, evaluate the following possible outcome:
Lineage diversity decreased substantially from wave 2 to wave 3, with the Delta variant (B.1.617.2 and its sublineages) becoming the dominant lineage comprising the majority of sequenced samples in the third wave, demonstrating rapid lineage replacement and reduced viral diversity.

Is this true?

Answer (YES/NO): YES